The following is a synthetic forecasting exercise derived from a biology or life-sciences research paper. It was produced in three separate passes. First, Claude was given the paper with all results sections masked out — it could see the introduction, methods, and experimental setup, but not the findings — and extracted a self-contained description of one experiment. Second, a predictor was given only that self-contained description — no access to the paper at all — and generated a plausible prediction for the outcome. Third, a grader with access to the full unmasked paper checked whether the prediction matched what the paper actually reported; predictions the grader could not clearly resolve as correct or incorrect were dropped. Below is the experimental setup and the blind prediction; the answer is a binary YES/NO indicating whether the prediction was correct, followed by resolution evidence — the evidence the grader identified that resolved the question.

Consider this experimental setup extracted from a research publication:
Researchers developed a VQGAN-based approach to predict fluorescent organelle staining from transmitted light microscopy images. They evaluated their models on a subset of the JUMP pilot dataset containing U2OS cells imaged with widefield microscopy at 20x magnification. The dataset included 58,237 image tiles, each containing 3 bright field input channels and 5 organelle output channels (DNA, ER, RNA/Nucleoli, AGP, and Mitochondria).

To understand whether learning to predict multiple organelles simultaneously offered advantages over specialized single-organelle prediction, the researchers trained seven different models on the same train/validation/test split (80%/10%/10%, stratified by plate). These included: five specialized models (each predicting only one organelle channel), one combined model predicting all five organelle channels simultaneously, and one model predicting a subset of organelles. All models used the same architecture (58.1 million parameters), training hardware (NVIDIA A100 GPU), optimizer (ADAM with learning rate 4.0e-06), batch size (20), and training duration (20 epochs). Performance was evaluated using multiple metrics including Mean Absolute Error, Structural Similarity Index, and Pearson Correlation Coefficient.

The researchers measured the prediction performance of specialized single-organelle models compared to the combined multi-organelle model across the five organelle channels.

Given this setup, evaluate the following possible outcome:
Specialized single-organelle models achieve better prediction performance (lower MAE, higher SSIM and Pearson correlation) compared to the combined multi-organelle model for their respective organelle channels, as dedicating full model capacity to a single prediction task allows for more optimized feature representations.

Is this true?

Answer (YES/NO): YES